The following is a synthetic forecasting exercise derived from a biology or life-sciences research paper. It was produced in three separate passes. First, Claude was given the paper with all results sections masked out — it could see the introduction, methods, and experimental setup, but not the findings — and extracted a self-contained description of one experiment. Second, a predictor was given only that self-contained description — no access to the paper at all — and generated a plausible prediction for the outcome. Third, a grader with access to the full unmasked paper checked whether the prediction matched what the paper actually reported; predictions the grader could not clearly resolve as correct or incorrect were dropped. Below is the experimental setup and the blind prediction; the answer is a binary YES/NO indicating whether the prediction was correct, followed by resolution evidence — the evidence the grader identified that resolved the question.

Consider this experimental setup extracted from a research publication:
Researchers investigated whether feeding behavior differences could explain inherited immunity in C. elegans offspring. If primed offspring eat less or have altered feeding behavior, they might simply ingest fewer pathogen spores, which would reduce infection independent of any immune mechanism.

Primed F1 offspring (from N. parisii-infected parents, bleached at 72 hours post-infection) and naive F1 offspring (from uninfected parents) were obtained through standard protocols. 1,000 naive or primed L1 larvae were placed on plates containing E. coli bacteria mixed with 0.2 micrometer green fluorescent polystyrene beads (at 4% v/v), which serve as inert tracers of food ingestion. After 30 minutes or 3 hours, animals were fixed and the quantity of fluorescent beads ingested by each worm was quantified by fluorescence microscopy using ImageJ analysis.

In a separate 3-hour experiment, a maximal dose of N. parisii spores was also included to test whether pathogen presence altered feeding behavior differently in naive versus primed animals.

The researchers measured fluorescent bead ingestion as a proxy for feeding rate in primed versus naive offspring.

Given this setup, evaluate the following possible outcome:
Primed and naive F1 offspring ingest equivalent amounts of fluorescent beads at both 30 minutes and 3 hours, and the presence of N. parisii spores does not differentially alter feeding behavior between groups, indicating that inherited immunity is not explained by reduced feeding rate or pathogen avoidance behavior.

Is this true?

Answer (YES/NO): NO